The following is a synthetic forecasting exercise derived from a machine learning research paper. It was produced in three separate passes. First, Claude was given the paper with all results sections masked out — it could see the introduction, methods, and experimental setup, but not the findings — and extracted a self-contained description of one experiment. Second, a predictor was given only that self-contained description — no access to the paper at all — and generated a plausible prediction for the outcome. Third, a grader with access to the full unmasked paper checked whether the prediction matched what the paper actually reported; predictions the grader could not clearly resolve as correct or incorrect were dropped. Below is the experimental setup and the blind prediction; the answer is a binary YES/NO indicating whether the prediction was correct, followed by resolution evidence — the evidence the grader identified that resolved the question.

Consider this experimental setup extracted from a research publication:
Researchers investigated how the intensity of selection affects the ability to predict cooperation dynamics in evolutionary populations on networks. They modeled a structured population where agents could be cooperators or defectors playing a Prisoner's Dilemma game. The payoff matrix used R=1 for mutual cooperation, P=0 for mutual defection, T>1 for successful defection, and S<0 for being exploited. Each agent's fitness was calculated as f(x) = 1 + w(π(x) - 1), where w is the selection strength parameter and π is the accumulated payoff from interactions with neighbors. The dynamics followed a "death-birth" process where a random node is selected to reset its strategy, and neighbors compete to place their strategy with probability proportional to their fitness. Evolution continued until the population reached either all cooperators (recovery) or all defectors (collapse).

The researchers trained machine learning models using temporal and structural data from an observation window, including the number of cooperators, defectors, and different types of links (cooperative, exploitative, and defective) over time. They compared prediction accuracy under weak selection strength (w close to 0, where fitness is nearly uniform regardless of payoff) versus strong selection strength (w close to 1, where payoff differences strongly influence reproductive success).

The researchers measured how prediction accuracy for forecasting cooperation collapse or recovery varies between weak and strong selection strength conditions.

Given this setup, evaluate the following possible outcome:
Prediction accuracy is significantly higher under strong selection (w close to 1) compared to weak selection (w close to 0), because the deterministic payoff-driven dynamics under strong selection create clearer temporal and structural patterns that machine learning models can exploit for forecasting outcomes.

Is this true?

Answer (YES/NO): NO